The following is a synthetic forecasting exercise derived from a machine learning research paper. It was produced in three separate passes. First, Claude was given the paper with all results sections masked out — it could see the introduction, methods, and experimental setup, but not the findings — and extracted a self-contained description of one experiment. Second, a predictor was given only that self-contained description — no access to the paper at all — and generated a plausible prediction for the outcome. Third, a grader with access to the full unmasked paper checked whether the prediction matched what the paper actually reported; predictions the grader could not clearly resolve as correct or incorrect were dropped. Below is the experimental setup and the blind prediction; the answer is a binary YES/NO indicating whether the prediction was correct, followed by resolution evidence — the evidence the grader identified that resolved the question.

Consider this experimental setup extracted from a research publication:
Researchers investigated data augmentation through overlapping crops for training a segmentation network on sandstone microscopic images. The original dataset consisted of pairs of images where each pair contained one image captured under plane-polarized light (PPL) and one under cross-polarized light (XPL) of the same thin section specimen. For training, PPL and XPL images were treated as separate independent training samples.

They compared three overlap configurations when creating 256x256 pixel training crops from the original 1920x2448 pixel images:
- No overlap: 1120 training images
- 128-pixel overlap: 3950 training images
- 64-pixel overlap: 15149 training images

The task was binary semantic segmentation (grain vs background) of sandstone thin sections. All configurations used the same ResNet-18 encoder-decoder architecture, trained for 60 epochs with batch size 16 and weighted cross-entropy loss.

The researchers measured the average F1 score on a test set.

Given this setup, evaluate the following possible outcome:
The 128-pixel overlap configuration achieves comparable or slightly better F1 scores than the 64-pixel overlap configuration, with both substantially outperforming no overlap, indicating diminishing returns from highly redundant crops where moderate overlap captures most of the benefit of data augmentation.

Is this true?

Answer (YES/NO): NO